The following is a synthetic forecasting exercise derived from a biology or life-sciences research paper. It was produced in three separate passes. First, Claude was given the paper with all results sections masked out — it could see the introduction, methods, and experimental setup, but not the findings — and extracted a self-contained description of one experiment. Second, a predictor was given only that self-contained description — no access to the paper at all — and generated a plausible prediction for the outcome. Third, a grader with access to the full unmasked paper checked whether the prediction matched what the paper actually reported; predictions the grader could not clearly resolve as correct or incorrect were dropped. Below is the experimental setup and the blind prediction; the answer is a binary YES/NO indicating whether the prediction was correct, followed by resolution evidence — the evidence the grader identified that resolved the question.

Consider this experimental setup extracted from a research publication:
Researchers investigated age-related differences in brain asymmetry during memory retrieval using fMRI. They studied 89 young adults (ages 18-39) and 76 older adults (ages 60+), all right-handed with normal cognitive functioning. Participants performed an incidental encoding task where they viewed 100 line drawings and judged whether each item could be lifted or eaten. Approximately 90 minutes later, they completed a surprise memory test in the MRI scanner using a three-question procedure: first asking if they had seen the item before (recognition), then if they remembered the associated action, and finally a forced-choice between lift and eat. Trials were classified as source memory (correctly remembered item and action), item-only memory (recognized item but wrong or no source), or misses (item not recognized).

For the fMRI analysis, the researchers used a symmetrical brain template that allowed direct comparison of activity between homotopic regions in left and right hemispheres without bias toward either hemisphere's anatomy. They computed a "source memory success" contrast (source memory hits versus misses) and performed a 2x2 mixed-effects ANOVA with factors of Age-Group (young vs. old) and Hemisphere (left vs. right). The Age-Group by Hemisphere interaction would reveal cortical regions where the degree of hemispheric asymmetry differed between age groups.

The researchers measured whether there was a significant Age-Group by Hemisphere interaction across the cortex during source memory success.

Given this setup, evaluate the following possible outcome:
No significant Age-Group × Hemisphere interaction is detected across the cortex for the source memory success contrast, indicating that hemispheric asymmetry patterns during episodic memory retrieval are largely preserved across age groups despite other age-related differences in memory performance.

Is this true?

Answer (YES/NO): NO